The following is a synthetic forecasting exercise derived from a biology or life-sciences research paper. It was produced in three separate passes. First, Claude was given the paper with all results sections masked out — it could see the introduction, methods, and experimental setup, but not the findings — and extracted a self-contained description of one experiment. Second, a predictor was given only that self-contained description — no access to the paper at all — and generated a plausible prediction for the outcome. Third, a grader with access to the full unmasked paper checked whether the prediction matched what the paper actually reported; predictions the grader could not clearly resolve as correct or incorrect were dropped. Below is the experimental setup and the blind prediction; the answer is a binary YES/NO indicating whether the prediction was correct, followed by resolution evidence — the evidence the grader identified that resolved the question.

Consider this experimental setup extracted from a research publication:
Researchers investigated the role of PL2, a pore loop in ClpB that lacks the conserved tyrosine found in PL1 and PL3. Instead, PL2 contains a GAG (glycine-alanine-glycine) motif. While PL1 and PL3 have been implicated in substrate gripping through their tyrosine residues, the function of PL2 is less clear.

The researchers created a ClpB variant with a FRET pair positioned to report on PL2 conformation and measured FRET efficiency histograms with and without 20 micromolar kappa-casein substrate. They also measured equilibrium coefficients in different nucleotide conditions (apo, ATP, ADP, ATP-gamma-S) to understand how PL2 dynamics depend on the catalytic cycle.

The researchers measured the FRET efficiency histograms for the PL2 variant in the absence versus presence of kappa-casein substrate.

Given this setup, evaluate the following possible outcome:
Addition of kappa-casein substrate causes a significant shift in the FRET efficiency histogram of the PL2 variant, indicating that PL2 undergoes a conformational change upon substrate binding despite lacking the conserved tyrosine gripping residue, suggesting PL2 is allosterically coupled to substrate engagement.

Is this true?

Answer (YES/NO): YES